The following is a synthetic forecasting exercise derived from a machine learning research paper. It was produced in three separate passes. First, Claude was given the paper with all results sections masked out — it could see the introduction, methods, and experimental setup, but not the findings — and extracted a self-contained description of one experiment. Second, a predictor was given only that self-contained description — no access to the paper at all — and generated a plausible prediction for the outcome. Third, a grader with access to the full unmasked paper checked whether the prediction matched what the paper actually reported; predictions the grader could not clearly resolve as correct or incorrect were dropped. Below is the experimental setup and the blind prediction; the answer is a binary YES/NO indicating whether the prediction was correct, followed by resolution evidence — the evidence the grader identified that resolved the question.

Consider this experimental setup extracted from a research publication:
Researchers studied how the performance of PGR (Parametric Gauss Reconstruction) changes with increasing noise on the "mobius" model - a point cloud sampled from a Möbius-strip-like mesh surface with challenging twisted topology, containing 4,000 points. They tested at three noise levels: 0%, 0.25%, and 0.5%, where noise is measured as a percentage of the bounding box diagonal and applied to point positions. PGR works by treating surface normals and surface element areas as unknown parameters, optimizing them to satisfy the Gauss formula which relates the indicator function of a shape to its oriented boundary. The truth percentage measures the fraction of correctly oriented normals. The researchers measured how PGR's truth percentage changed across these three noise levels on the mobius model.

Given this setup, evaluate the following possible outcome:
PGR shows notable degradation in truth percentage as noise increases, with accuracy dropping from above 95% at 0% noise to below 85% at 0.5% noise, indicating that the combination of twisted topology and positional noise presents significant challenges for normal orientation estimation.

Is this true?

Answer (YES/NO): NO